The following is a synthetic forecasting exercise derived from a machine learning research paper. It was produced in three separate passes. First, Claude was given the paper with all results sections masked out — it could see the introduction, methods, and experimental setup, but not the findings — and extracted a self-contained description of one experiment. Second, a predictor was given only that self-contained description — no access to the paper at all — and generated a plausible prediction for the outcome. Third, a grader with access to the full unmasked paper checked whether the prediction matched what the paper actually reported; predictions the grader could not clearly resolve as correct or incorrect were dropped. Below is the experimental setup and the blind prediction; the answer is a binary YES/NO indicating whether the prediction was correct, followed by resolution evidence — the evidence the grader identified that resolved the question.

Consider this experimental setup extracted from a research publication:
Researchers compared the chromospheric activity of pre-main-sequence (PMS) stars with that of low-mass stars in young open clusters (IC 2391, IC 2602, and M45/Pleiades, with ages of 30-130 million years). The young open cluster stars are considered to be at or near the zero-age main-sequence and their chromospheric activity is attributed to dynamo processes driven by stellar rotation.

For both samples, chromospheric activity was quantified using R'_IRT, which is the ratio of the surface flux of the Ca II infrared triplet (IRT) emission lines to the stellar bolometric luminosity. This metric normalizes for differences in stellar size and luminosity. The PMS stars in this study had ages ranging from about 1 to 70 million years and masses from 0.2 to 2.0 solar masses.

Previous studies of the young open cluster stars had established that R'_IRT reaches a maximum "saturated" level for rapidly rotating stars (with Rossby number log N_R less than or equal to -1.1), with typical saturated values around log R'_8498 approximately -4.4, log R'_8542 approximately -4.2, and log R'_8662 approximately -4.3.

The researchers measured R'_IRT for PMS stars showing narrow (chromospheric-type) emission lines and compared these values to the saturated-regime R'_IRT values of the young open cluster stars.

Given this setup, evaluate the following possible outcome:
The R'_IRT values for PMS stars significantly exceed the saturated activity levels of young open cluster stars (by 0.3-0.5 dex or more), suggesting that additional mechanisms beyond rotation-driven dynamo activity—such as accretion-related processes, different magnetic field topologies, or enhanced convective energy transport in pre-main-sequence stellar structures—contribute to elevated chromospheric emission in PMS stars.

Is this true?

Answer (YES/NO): NO